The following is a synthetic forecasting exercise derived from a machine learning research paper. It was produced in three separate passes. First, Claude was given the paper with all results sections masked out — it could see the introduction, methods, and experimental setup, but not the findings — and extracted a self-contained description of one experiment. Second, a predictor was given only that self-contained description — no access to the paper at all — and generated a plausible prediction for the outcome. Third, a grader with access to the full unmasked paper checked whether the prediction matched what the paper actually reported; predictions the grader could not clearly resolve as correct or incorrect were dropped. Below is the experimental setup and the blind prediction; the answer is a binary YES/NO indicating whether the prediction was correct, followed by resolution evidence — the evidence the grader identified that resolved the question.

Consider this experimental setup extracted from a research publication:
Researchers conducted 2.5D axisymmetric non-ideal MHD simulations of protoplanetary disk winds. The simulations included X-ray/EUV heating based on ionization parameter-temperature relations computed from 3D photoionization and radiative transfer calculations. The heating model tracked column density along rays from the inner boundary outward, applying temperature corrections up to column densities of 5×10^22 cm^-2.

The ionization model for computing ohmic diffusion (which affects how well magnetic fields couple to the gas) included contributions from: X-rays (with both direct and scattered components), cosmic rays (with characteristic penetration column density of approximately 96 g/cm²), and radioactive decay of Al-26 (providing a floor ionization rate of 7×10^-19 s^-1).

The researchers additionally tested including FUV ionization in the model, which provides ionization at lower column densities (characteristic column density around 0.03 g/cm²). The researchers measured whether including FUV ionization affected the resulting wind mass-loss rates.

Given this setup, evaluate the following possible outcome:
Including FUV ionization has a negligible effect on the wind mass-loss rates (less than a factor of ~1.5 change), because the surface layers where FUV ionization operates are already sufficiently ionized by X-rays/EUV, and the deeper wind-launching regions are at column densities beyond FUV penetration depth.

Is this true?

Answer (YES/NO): YES